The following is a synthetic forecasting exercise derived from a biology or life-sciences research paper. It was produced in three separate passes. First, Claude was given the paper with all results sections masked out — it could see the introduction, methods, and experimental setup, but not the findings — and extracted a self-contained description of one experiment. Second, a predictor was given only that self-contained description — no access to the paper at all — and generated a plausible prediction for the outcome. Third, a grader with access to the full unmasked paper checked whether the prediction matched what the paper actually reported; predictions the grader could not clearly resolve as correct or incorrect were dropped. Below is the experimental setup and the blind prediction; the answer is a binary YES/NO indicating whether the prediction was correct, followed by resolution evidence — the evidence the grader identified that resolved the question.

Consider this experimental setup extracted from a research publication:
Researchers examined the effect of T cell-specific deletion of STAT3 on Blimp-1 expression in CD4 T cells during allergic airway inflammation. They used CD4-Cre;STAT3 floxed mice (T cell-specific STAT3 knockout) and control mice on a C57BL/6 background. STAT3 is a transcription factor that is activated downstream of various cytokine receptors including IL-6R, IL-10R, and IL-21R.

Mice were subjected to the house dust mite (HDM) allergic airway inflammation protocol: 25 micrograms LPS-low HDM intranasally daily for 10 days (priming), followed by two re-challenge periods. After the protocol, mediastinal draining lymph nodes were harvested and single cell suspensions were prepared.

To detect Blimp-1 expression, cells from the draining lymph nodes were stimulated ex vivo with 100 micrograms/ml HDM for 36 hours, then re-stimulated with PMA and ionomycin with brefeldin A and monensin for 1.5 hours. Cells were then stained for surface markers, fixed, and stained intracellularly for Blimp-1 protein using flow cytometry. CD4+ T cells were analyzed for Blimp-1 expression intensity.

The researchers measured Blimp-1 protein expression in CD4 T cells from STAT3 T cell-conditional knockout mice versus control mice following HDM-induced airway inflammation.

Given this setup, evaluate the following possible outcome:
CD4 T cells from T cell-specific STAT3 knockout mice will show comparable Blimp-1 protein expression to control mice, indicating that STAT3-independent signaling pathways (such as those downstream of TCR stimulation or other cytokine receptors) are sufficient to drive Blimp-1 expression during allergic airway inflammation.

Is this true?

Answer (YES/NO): NO